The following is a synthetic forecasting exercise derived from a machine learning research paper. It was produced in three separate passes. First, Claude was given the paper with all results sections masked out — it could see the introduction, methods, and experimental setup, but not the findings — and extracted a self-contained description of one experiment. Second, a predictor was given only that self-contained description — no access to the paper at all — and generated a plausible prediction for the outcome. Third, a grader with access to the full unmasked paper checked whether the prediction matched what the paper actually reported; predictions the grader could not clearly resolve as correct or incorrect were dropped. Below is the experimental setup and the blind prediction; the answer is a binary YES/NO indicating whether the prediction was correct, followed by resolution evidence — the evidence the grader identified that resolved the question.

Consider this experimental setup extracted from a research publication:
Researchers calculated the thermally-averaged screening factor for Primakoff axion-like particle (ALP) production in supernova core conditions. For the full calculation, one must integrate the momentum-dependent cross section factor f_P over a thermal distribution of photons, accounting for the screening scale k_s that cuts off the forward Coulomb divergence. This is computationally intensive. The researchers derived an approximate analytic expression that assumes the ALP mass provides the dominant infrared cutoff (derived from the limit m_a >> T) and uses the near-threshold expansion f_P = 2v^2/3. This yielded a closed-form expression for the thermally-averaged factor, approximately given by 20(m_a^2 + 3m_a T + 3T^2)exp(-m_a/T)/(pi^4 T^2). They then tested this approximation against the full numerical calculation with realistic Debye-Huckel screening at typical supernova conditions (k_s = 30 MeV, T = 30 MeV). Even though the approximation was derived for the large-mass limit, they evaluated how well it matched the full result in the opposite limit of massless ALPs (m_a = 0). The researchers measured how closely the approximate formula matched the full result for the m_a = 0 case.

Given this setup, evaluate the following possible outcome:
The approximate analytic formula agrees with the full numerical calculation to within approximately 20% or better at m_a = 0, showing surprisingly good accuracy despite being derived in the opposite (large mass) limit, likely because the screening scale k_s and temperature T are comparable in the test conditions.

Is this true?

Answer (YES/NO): YES